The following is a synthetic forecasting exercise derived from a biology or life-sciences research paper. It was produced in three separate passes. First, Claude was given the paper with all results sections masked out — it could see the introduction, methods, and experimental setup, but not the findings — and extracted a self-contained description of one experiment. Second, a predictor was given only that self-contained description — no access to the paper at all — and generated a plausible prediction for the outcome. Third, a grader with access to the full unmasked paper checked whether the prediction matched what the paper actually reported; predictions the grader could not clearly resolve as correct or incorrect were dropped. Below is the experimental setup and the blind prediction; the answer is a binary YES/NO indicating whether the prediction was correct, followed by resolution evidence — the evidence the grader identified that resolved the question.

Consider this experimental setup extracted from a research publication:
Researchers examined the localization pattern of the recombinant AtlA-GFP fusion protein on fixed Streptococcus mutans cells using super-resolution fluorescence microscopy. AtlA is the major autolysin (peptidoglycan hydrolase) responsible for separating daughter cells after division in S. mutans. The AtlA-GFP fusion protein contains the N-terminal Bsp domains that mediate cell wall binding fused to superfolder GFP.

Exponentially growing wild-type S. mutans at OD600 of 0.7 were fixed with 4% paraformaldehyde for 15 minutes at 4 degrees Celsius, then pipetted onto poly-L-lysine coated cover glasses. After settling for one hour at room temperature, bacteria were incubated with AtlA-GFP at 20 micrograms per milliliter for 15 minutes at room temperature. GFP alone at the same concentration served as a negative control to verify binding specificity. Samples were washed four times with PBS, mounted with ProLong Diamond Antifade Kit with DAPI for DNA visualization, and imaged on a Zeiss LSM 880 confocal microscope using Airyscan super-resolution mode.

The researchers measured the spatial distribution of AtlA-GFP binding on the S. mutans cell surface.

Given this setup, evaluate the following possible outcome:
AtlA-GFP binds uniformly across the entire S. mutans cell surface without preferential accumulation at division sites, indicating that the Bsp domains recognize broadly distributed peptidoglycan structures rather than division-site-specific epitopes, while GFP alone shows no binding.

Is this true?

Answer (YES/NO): NO